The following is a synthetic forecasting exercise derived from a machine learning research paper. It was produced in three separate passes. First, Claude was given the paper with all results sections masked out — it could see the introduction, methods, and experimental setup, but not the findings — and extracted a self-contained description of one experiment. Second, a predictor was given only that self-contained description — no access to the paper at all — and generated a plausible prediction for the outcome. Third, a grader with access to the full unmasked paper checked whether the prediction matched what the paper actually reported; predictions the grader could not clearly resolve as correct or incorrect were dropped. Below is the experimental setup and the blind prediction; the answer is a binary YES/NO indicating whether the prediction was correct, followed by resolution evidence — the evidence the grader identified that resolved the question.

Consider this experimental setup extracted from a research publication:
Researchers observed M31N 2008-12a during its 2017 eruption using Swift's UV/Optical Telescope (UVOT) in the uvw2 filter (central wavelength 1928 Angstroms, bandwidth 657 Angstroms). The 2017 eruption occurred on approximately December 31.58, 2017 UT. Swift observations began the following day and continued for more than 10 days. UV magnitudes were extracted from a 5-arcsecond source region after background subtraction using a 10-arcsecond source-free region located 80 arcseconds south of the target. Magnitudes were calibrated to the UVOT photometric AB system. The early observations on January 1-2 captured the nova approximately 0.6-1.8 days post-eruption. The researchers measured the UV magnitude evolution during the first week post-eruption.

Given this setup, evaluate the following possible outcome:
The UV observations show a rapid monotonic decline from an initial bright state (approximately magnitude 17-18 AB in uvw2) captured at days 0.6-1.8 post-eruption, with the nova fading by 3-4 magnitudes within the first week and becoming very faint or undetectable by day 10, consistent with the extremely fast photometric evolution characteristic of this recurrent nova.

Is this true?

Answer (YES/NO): NO